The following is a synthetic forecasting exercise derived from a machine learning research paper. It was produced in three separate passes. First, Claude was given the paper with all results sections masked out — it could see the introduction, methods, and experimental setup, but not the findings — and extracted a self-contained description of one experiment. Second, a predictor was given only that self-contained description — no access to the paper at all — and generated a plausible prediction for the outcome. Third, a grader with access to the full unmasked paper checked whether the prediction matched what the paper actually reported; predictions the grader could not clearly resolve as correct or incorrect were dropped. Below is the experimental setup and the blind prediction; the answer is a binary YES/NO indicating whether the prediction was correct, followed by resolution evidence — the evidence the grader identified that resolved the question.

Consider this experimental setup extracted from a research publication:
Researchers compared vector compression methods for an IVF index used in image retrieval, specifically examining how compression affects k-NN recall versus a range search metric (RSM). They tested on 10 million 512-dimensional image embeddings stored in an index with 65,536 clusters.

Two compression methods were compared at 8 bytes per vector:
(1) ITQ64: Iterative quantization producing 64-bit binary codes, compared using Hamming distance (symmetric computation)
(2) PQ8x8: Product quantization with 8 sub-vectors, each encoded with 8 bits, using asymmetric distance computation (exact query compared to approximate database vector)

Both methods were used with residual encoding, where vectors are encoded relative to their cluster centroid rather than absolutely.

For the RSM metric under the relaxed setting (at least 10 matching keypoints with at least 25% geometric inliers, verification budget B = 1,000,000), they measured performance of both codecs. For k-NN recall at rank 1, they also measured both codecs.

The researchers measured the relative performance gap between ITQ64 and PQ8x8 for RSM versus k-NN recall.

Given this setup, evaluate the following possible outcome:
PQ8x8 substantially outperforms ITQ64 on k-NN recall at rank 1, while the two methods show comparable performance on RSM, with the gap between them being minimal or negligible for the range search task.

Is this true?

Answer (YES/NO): NO